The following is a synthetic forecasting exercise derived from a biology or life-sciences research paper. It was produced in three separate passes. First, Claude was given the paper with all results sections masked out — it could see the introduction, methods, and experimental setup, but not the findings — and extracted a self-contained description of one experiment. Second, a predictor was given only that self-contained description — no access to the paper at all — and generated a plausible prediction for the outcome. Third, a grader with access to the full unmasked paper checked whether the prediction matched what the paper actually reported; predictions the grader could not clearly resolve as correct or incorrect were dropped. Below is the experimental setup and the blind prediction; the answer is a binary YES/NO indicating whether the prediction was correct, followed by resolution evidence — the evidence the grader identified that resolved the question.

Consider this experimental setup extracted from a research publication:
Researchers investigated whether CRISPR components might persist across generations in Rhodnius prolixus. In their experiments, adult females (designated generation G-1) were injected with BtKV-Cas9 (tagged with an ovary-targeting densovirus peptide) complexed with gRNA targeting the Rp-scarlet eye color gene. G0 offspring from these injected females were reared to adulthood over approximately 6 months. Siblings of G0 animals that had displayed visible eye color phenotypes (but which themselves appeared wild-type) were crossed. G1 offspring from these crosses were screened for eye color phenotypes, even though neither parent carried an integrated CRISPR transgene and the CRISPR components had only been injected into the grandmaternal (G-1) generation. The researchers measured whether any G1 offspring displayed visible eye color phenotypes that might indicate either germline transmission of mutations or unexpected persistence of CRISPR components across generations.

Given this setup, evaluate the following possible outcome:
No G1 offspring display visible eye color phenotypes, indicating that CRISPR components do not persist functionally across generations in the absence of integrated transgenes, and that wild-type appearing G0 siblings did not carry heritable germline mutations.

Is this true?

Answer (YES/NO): NO